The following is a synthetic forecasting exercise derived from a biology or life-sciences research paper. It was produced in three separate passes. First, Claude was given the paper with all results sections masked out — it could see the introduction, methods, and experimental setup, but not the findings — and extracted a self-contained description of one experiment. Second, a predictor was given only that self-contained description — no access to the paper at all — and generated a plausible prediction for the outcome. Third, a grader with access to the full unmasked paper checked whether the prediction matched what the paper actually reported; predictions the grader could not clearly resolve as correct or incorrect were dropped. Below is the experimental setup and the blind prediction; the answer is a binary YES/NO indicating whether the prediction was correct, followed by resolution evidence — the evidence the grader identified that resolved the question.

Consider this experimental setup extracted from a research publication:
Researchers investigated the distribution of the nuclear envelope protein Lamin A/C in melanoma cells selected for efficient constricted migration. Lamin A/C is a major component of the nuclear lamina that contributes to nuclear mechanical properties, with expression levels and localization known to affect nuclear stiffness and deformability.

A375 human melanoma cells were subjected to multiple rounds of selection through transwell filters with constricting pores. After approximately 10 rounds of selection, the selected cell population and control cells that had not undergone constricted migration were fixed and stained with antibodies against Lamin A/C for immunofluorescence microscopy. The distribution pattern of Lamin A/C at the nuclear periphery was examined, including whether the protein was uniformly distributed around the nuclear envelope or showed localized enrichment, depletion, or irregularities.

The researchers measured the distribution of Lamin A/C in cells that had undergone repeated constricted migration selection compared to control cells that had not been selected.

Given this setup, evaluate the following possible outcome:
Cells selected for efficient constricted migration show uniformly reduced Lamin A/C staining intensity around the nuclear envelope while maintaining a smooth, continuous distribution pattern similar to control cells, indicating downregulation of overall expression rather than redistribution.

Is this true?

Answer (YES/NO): NO